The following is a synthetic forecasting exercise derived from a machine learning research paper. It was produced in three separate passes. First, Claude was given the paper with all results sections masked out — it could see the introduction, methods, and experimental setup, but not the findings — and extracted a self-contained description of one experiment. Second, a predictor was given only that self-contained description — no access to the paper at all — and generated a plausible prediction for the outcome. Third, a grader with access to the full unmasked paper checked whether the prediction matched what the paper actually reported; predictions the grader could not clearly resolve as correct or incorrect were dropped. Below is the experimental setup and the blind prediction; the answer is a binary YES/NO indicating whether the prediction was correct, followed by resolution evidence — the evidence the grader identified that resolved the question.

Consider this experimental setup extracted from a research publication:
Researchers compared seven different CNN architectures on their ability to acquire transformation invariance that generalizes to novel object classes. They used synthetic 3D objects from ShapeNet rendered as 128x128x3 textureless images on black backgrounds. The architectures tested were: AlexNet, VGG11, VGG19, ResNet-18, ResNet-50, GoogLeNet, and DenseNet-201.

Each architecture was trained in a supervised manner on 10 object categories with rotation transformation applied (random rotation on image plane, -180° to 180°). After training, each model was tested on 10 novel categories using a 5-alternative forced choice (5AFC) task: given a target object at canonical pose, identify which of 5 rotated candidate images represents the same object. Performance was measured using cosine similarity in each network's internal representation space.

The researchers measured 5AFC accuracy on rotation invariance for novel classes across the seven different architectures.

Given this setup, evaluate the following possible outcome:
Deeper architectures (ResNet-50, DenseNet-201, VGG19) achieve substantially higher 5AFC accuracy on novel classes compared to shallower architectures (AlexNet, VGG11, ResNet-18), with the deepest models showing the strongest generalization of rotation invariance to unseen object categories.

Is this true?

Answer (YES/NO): NO